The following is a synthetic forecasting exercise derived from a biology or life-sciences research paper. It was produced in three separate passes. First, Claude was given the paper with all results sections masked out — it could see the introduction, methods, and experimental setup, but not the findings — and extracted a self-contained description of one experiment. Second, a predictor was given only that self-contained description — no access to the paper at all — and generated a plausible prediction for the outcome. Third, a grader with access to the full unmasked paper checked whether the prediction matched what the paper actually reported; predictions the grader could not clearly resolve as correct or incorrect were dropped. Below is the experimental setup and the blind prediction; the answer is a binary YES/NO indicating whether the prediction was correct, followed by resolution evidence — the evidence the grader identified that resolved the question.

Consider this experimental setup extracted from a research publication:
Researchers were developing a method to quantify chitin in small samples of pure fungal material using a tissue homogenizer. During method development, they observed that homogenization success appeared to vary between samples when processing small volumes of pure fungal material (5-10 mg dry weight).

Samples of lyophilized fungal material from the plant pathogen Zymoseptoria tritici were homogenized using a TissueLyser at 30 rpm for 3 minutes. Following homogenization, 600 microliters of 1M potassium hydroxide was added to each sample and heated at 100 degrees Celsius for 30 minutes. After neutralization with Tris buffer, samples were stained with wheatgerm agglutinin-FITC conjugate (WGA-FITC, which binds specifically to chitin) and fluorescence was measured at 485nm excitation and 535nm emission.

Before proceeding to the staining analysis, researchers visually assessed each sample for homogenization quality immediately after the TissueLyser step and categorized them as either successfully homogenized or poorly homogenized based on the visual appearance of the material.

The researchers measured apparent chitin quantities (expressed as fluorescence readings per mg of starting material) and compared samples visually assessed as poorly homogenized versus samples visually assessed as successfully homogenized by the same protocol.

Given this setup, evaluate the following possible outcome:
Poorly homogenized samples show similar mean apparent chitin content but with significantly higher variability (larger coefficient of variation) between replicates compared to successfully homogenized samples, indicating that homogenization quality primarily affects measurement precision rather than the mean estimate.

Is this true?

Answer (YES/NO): NO